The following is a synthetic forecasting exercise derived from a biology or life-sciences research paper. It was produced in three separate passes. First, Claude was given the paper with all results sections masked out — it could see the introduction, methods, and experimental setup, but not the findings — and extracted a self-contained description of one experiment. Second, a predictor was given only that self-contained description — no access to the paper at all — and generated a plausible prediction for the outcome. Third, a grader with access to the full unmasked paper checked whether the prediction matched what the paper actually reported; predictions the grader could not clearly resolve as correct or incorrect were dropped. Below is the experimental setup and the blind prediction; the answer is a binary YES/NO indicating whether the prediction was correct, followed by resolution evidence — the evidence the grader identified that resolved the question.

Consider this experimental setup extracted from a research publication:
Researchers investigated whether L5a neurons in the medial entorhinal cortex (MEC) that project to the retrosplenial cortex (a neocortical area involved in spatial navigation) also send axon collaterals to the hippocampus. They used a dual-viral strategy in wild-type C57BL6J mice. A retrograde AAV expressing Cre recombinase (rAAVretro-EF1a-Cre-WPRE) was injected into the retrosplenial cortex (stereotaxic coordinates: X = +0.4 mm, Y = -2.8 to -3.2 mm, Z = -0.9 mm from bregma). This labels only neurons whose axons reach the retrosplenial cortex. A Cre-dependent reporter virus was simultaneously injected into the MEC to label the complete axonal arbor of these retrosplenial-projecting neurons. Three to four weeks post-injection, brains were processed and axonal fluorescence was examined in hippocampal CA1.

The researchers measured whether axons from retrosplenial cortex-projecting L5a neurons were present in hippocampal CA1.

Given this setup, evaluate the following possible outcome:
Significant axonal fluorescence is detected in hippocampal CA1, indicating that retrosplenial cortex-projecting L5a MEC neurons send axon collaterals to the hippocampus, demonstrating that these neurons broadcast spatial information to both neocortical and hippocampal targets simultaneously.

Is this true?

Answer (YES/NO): YES